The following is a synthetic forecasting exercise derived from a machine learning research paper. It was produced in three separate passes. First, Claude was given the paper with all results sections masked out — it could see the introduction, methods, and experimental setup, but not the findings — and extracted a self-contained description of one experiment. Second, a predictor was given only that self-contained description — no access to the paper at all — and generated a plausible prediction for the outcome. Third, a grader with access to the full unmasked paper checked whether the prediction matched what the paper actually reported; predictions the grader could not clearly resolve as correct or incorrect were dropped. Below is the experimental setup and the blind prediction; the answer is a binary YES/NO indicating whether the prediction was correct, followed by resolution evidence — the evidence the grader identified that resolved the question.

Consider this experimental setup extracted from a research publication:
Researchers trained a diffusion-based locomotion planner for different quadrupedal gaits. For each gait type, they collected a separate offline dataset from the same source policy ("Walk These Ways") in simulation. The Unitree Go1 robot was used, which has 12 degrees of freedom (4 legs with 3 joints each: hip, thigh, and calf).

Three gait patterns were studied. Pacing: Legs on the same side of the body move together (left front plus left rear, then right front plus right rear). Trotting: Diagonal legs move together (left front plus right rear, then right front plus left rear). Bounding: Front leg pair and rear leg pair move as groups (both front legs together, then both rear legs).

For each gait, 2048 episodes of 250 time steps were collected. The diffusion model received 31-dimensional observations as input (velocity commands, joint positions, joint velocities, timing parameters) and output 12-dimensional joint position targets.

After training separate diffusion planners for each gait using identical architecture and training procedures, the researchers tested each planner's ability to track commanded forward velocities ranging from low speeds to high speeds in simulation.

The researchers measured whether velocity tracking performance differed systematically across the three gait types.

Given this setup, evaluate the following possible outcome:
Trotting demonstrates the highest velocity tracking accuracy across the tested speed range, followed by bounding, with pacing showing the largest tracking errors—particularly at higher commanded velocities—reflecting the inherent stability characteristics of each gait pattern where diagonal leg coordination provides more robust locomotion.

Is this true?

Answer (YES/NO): NO